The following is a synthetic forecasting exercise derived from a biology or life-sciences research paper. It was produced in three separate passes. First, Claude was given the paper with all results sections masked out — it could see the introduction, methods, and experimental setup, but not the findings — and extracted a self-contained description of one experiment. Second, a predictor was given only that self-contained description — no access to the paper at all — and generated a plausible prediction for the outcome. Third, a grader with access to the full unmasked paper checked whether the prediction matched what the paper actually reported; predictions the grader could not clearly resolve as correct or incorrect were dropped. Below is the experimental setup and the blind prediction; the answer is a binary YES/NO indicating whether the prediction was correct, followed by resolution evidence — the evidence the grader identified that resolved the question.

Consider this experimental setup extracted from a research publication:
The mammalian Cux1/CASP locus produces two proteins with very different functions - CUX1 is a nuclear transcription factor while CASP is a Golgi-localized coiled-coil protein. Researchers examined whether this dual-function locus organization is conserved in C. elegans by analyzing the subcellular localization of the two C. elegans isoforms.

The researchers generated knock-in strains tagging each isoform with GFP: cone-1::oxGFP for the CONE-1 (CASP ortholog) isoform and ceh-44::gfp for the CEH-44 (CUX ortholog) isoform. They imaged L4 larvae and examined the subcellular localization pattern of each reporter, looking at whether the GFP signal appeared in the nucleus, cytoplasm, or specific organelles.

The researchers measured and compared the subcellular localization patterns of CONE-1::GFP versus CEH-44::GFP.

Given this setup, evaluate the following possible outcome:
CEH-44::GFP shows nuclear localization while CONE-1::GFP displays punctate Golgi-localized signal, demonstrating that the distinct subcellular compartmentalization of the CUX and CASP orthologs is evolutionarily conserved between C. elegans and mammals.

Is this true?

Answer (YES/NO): YES